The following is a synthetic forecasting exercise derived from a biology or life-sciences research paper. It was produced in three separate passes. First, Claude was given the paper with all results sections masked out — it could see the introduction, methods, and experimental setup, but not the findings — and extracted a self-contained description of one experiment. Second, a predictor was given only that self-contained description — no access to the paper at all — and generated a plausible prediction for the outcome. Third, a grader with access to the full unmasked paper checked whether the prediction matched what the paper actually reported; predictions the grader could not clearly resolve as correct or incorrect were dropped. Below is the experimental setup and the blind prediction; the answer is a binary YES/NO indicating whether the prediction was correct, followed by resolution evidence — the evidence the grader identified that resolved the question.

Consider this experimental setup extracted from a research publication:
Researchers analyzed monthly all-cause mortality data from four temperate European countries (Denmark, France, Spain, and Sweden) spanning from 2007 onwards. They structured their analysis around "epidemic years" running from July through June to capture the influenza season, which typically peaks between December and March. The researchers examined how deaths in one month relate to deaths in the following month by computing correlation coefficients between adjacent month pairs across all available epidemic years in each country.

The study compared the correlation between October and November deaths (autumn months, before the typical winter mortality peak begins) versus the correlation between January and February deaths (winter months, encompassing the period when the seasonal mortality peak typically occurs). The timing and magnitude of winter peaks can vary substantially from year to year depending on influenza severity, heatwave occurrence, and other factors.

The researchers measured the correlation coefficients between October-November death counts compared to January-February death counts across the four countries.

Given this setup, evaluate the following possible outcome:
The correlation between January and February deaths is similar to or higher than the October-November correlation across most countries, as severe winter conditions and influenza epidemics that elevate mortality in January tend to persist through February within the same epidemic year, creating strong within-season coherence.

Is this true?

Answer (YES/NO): NO